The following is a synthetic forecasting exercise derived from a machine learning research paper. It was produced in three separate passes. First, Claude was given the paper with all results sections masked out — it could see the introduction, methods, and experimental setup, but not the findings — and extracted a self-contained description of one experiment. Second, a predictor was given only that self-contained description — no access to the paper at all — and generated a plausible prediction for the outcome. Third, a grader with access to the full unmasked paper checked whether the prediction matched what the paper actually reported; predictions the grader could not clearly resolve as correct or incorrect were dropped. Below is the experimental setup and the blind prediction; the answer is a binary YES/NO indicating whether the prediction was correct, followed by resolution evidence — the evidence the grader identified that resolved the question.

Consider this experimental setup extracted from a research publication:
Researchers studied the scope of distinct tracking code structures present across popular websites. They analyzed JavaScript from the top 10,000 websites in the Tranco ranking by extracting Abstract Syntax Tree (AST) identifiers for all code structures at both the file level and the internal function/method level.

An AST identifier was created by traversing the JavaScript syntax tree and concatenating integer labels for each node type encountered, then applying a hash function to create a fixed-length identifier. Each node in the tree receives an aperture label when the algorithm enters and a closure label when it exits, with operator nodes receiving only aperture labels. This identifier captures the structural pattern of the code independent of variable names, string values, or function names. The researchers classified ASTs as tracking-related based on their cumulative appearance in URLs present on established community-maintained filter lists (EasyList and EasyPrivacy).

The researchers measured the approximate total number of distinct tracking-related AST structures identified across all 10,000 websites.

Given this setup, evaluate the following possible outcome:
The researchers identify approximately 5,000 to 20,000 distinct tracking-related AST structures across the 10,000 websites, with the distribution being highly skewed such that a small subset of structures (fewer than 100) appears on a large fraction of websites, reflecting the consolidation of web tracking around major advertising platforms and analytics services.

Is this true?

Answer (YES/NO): NO